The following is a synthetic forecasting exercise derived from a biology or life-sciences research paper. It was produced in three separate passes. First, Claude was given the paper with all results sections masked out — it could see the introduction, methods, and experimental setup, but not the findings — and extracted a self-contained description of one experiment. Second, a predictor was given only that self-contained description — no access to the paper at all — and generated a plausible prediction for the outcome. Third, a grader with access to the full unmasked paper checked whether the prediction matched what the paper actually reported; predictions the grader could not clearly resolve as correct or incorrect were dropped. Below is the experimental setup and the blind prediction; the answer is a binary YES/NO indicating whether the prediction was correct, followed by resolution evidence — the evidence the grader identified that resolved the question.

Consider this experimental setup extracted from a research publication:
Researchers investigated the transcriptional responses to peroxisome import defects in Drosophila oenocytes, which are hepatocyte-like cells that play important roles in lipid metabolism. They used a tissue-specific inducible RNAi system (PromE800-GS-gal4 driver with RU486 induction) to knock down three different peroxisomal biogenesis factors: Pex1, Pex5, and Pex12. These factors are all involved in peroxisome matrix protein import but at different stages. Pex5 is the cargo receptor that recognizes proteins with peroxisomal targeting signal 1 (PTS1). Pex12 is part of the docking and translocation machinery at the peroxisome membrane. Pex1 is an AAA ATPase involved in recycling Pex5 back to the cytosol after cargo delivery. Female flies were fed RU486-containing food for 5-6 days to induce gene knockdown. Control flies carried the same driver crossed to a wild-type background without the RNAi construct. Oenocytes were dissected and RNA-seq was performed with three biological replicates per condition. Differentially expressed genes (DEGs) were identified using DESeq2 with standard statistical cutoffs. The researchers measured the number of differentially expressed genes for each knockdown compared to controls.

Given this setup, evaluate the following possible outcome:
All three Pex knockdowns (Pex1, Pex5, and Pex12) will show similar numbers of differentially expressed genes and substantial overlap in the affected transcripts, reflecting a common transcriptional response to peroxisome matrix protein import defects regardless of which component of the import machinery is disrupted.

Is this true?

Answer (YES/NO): NO